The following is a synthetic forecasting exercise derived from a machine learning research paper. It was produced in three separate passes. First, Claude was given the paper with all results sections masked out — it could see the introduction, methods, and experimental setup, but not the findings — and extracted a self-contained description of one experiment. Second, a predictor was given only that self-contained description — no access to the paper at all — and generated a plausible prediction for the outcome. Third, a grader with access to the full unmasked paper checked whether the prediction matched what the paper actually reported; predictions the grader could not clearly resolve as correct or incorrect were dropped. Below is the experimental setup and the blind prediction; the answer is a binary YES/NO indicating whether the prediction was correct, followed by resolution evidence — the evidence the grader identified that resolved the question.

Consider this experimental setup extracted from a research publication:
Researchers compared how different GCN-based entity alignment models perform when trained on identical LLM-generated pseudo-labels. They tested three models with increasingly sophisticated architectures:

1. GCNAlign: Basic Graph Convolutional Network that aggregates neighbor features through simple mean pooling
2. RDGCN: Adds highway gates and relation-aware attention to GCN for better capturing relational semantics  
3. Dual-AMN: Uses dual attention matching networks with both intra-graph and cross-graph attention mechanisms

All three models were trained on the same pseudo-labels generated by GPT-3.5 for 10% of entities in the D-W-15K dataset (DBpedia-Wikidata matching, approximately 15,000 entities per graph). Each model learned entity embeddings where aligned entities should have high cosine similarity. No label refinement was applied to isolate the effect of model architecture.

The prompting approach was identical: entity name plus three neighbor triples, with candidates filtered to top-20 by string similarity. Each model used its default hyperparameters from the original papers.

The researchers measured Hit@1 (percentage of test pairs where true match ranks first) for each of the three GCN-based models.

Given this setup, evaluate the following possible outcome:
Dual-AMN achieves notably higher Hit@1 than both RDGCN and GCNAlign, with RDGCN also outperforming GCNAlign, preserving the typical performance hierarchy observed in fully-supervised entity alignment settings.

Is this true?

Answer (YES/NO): NO